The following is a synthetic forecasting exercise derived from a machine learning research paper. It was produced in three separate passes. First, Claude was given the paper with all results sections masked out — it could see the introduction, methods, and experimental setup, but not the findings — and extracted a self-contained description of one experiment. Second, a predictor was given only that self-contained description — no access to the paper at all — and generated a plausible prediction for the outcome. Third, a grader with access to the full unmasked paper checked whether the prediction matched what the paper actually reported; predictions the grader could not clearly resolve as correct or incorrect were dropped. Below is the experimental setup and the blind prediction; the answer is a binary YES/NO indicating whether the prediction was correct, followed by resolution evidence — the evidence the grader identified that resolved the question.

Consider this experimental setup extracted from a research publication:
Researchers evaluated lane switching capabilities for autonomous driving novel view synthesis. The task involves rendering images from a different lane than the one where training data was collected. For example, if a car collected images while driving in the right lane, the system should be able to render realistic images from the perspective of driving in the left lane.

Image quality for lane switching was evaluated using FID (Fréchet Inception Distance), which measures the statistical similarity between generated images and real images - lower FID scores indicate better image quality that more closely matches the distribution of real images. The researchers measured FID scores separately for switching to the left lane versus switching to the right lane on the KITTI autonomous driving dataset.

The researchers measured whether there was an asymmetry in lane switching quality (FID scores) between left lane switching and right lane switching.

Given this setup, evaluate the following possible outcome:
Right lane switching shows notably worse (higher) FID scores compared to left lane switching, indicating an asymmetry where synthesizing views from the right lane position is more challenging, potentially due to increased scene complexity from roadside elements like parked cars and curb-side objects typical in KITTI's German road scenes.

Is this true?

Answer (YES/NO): NO